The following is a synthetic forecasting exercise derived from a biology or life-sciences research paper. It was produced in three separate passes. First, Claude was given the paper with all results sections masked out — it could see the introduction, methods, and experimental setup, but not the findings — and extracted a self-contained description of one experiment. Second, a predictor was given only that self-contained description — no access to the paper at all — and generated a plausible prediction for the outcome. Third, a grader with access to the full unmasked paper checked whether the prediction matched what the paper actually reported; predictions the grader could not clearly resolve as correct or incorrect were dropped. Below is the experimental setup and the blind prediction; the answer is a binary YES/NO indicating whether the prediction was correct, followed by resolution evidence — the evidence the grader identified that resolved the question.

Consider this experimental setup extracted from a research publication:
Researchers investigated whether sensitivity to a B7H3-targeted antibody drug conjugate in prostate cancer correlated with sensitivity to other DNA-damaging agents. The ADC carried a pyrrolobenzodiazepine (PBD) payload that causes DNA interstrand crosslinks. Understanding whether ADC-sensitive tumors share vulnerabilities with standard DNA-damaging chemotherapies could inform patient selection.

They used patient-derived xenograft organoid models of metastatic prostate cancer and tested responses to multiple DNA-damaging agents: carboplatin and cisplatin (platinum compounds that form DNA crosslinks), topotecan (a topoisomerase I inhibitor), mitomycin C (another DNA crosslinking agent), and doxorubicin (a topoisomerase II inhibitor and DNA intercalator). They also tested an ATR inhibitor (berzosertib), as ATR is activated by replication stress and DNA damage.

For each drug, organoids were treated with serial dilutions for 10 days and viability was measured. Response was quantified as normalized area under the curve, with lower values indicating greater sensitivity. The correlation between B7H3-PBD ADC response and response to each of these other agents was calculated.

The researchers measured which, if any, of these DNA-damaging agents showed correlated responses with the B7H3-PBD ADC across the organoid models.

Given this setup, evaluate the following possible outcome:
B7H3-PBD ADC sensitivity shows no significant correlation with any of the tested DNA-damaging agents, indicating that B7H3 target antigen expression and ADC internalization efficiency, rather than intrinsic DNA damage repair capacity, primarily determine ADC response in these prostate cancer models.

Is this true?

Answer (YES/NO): NO